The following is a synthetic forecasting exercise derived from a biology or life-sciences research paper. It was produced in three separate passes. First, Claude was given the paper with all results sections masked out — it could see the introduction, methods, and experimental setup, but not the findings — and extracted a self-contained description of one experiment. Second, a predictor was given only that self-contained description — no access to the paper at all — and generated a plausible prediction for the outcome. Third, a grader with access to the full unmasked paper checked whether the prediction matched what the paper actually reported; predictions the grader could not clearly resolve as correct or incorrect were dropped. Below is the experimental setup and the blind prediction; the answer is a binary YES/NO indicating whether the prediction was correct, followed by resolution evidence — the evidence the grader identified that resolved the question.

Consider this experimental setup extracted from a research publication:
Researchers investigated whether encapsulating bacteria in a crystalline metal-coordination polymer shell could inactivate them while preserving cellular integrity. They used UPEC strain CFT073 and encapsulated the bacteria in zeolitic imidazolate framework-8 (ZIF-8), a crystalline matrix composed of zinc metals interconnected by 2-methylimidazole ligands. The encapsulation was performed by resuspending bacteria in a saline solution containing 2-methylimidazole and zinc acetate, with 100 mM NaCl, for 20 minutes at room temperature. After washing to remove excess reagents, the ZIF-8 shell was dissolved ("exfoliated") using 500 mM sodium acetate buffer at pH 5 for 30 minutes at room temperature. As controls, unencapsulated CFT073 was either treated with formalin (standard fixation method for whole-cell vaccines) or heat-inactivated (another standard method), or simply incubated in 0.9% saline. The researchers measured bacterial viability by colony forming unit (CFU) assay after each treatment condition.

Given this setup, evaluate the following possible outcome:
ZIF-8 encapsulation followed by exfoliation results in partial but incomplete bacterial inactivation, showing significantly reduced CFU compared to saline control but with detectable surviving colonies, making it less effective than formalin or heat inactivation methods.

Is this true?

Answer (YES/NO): NO